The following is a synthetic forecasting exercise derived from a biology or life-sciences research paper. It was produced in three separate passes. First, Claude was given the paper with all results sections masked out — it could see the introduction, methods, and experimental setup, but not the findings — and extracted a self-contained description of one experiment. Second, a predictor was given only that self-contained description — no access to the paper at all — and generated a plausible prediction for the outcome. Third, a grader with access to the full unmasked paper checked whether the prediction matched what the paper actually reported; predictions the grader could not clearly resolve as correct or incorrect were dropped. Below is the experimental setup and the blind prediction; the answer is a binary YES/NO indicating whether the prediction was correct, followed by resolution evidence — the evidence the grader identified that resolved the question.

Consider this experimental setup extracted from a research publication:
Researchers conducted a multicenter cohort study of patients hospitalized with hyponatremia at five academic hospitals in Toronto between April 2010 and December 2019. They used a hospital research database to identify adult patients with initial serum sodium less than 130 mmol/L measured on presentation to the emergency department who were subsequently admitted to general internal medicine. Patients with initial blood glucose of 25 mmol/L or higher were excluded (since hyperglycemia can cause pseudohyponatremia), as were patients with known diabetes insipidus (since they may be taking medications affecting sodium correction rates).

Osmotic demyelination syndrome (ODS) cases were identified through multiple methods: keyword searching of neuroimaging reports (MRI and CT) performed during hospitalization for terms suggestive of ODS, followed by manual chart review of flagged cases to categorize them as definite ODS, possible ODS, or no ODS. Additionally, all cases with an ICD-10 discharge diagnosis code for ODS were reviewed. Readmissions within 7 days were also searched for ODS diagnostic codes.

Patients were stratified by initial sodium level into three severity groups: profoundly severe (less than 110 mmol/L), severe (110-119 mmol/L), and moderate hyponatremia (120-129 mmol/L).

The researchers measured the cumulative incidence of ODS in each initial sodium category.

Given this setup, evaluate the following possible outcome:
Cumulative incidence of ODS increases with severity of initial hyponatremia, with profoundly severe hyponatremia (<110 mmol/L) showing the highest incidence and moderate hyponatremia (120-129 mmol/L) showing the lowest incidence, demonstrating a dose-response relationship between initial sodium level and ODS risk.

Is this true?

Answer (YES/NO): YES